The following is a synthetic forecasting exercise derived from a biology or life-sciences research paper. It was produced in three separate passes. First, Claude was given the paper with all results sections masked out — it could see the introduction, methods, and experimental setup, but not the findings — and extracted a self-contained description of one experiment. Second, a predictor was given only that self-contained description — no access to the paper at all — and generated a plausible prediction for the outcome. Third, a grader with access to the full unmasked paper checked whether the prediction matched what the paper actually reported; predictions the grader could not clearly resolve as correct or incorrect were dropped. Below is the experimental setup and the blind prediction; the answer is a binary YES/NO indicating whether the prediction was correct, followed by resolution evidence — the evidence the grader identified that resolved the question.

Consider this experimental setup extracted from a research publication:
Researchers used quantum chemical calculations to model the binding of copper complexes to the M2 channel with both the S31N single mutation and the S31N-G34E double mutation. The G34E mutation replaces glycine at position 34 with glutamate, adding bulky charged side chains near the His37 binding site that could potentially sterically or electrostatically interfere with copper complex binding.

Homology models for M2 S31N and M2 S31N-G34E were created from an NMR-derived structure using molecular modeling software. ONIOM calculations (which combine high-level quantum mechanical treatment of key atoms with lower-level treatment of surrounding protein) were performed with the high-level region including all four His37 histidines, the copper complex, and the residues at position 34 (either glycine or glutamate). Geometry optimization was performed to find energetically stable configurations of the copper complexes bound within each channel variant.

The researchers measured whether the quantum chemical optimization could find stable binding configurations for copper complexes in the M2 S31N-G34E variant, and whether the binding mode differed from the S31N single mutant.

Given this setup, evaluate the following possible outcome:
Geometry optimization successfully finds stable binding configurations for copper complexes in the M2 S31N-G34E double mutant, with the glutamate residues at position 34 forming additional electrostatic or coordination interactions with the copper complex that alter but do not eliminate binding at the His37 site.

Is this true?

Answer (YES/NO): NO